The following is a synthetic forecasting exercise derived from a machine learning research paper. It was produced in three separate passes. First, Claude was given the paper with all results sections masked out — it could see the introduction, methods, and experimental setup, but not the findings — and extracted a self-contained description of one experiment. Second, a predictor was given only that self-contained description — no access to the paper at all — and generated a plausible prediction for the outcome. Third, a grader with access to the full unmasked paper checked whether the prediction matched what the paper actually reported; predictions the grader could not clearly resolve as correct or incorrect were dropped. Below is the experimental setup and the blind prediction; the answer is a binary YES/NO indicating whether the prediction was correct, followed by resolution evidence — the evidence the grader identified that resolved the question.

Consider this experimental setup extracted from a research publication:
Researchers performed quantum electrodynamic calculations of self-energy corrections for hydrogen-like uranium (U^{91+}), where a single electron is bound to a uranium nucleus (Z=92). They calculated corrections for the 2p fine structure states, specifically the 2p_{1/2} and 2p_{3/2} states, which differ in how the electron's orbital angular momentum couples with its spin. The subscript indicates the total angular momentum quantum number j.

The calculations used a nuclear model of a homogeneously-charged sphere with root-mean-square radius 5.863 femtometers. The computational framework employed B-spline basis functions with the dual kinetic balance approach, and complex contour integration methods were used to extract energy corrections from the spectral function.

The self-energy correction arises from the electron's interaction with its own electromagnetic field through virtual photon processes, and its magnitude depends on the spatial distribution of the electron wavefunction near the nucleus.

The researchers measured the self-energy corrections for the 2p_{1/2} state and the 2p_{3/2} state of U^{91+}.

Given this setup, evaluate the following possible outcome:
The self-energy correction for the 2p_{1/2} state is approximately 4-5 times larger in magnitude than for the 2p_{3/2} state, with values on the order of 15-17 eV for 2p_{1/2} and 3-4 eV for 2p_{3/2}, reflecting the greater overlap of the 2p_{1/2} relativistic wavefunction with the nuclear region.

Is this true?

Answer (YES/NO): NO